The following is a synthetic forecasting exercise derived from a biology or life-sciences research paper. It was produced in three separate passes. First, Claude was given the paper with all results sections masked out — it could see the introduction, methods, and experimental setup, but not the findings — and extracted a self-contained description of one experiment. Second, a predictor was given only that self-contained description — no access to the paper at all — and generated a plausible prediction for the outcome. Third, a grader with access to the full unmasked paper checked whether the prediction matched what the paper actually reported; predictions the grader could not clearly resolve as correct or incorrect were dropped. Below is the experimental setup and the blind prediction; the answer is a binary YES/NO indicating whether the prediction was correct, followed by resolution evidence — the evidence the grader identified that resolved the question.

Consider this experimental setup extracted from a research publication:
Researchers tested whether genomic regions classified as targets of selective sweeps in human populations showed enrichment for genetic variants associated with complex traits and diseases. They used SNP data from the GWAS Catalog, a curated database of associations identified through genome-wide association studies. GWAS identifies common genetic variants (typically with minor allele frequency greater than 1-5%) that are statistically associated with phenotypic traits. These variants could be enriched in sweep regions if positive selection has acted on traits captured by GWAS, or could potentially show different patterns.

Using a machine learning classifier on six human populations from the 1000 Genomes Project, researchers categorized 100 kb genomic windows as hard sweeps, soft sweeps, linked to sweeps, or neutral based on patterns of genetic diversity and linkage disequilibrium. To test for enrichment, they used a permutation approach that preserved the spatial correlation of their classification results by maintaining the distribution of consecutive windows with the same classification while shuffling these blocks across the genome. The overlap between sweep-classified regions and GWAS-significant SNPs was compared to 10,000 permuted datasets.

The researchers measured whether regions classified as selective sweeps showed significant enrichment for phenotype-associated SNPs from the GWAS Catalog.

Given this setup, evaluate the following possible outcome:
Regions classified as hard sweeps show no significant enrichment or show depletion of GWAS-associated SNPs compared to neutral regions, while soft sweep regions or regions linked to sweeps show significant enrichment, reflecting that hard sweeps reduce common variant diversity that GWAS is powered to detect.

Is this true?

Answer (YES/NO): NO